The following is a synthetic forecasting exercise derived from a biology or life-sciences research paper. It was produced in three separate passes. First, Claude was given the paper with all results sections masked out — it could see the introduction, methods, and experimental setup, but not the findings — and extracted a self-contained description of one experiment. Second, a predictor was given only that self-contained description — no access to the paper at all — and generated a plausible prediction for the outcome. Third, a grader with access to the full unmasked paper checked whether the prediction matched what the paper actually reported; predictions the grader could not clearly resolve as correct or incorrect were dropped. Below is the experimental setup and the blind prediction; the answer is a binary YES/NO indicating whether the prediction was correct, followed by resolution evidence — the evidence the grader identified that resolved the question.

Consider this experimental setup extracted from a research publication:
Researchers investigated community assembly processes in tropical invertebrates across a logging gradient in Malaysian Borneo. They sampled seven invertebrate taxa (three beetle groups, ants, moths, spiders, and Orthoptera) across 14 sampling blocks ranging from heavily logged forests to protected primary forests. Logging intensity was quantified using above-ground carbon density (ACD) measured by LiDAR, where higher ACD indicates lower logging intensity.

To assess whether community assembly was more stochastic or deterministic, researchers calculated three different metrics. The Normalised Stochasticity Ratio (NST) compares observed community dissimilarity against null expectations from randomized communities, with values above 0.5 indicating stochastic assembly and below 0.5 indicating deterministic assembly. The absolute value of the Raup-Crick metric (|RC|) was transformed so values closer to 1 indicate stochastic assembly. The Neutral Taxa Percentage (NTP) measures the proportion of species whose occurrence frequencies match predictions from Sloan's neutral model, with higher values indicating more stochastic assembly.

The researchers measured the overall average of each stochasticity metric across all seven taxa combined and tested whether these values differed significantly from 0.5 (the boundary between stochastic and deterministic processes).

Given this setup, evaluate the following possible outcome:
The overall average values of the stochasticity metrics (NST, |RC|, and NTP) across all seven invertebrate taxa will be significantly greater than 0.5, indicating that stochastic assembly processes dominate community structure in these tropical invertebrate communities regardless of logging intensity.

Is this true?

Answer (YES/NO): NO